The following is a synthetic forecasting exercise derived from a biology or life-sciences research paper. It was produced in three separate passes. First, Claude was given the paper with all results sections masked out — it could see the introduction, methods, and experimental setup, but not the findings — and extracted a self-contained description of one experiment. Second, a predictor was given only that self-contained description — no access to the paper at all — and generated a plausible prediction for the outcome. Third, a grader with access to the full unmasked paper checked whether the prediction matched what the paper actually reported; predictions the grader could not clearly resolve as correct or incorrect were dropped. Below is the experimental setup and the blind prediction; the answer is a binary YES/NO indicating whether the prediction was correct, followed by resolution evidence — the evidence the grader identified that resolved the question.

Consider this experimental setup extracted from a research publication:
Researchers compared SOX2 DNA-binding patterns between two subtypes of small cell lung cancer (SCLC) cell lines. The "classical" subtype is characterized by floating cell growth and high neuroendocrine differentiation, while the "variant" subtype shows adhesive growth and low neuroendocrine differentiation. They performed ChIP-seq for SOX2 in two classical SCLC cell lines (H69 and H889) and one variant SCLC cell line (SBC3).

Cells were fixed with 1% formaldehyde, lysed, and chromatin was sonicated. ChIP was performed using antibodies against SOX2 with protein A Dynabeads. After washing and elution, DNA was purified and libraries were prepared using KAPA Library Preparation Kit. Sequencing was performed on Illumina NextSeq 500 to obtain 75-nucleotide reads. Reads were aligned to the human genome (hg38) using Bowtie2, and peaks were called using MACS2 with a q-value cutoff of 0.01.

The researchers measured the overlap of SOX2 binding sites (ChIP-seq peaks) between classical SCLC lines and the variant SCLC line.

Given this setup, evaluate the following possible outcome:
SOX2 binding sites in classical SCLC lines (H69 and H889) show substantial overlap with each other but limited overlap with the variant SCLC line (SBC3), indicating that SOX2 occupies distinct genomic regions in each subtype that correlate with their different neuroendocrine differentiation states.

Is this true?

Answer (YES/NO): YES